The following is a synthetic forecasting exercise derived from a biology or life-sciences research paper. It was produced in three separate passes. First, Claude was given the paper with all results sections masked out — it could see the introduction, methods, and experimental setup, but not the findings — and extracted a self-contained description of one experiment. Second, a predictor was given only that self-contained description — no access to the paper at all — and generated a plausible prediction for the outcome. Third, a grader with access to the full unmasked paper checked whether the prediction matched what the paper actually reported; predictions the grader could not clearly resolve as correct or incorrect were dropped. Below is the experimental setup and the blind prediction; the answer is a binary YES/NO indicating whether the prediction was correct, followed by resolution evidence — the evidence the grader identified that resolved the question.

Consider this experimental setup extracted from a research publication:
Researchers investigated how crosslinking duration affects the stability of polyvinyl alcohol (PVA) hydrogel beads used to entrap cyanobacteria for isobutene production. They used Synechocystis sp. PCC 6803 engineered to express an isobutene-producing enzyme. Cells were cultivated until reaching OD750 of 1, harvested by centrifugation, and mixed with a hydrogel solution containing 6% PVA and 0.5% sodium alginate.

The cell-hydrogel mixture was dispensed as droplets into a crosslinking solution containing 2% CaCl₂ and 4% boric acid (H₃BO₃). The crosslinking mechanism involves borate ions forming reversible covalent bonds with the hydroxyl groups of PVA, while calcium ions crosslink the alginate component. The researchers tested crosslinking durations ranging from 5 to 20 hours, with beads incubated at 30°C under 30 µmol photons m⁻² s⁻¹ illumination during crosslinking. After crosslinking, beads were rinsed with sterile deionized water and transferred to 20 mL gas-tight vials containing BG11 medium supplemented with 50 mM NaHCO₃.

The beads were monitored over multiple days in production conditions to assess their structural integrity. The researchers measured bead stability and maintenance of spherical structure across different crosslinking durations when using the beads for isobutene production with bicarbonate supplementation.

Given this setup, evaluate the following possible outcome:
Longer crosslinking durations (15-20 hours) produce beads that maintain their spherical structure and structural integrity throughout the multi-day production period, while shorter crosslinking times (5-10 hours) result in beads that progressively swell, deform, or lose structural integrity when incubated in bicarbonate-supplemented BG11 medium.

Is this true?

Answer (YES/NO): NO